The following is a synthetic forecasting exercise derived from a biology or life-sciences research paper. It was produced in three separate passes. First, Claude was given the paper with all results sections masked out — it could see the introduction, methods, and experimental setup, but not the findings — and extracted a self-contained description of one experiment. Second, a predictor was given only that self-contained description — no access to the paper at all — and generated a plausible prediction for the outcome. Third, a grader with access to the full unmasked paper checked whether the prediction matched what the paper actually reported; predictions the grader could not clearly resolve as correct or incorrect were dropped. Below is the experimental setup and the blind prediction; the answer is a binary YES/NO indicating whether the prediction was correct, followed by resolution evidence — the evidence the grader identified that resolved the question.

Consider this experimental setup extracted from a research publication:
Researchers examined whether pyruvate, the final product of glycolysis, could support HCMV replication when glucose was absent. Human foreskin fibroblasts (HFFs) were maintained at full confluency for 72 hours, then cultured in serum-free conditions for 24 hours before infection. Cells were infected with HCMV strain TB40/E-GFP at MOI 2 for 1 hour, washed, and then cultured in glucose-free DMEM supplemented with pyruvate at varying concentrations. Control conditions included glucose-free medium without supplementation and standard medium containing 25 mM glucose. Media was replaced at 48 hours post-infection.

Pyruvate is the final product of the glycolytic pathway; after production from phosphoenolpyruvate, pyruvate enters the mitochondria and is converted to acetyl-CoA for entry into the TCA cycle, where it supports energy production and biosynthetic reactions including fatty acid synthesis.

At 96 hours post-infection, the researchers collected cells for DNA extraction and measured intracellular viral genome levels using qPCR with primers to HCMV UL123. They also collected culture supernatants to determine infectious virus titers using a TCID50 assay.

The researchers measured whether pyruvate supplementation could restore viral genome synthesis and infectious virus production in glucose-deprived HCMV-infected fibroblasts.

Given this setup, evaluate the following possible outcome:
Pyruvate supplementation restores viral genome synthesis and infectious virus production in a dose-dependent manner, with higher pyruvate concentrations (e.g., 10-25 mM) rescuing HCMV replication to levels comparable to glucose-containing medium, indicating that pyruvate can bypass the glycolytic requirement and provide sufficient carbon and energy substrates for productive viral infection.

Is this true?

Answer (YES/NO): NO